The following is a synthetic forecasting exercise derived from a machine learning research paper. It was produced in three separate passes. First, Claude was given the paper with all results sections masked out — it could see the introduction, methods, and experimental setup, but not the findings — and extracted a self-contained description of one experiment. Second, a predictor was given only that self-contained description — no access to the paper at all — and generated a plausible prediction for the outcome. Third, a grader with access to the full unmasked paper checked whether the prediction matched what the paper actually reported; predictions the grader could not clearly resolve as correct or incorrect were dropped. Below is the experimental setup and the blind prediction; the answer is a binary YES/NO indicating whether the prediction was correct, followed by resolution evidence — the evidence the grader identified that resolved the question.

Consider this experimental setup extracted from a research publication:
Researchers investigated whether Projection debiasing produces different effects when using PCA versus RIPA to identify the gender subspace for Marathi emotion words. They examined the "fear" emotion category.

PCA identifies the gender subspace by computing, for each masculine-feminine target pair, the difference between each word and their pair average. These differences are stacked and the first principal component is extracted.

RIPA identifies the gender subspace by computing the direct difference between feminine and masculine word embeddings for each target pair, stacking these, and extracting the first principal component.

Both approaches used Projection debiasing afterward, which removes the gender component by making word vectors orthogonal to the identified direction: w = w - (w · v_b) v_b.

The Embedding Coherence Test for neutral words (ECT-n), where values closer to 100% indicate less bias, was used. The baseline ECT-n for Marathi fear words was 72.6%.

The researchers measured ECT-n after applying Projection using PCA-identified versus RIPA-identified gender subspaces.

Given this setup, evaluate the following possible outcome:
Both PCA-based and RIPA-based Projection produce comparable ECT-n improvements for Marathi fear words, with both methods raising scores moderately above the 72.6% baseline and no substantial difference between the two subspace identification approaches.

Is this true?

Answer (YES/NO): NO